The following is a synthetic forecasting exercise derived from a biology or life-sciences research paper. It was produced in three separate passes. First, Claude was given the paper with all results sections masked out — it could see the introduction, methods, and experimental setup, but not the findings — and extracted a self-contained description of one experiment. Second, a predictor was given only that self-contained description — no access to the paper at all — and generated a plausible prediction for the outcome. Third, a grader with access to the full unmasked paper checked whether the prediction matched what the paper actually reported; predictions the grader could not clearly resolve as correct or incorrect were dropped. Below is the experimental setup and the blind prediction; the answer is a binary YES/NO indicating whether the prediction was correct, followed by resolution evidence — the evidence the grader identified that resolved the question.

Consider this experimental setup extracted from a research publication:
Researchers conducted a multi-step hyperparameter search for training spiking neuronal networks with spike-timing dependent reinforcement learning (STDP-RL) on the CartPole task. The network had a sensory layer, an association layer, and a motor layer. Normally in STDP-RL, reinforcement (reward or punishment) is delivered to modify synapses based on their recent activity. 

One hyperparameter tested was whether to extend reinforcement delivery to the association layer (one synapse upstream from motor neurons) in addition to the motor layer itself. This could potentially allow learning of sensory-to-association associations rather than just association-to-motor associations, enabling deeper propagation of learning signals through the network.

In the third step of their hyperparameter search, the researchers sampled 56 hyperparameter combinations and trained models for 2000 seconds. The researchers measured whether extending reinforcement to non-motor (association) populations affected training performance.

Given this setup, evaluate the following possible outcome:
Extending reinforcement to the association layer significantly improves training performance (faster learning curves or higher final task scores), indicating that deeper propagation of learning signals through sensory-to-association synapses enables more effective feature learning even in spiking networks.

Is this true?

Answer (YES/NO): NO